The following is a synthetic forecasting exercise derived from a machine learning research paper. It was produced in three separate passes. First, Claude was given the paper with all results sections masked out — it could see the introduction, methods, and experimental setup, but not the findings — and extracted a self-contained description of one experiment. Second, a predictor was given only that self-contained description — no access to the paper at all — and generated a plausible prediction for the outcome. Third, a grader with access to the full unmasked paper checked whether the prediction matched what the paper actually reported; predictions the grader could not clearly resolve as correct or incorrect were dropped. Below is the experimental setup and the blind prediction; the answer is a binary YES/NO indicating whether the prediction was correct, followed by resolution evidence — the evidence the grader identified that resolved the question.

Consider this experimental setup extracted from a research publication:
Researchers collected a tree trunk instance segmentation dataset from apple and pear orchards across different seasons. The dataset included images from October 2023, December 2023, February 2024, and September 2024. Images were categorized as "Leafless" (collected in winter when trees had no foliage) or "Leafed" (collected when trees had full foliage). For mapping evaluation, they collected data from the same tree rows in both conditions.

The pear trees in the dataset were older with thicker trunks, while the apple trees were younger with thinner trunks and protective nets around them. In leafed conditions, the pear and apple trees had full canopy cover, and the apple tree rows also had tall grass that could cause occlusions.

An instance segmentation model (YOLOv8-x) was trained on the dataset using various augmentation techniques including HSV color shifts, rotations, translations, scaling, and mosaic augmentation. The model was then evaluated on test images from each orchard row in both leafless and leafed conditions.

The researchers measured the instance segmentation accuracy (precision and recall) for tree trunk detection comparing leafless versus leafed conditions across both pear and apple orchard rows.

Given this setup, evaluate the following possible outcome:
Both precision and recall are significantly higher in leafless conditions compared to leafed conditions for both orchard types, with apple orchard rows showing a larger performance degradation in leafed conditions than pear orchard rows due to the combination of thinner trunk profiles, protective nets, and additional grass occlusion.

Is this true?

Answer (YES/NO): NO